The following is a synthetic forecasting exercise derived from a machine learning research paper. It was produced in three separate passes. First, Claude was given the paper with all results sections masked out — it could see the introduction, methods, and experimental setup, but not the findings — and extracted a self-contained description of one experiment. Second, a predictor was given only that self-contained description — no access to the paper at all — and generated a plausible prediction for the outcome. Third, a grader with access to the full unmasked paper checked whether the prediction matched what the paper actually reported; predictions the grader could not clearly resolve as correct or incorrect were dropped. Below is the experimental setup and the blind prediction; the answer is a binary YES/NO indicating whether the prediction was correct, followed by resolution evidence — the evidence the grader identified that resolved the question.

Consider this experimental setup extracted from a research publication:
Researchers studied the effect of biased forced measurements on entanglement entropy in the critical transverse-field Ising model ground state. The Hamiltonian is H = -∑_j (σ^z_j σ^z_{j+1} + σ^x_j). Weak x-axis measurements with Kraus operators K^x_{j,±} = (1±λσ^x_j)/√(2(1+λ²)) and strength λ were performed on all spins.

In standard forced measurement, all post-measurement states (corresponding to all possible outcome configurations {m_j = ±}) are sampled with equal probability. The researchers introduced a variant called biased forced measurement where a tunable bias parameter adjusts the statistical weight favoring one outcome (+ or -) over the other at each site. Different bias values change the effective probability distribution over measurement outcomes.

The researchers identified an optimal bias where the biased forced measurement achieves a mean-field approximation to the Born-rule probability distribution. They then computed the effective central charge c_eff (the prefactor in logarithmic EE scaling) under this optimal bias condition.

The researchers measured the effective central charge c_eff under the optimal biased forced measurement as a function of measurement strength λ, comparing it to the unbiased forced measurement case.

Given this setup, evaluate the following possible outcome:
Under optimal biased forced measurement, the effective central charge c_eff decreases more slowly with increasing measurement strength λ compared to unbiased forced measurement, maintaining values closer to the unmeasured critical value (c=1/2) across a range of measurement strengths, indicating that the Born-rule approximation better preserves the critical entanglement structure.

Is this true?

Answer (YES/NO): NO